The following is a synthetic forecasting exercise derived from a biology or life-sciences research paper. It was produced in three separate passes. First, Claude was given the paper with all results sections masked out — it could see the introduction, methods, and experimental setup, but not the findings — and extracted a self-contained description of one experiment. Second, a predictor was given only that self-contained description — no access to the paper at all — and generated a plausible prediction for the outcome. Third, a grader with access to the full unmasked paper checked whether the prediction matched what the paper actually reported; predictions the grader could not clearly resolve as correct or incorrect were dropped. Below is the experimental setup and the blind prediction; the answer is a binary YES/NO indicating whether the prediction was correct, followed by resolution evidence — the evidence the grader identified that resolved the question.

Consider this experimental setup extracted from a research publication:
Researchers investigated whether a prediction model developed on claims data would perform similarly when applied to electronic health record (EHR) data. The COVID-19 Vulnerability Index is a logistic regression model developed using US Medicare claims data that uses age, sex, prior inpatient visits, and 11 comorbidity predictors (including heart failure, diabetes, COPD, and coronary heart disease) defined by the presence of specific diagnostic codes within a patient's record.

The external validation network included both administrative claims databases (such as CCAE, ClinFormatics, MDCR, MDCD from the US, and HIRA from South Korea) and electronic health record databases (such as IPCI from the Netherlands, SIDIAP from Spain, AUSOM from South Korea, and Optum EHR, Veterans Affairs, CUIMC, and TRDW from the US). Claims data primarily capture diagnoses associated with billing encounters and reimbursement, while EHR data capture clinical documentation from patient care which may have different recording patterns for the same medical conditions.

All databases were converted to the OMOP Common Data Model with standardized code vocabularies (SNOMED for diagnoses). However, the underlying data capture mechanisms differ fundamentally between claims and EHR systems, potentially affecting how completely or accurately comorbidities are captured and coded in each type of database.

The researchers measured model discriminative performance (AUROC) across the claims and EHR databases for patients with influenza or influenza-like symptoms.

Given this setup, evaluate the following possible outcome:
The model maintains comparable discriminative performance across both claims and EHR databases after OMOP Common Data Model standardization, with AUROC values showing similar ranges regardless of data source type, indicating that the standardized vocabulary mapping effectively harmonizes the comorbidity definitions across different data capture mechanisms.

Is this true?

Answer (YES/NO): NO